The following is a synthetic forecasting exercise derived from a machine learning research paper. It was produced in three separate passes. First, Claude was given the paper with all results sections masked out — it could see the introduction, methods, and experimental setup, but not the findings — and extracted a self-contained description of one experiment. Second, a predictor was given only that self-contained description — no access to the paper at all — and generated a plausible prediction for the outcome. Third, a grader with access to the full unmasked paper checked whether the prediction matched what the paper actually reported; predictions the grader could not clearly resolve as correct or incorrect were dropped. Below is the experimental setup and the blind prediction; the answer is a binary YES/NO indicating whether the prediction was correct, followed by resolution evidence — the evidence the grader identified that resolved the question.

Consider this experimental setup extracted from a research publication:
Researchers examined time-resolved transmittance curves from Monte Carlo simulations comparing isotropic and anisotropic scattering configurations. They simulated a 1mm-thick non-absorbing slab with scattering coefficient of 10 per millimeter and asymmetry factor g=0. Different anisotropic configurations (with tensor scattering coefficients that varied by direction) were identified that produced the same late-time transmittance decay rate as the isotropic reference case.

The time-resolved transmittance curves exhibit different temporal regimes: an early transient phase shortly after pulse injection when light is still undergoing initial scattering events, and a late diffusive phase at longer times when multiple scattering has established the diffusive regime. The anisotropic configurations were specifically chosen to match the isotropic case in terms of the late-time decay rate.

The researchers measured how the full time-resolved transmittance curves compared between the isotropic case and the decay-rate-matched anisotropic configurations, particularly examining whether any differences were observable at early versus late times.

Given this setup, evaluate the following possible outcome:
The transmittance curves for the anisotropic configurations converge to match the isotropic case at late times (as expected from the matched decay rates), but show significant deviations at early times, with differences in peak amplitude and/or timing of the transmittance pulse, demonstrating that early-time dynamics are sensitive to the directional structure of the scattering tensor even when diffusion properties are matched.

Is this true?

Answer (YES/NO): YES